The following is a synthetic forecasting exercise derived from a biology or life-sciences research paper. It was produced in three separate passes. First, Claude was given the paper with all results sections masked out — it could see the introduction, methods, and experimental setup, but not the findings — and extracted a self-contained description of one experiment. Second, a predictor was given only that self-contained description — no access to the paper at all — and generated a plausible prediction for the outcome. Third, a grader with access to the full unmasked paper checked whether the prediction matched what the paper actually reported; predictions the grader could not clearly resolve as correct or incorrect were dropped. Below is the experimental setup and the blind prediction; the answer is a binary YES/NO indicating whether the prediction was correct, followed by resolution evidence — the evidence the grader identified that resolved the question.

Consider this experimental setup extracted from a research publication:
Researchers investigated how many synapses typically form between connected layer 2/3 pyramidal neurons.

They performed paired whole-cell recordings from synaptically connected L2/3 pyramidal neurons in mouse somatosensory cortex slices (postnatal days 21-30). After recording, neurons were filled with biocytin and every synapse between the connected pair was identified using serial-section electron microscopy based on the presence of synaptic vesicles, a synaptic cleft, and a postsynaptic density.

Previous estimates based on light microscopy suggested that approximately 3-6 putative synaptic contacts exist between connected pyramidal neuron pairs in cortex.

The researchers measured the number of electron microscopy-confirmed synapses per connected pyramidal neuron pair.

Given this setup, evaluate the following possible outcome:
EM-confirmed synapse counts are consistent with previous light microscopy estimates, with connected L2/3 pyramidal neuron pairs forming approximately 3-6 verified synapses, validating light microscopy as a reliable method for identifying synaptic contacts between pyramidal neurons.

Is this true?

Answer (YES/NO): NO